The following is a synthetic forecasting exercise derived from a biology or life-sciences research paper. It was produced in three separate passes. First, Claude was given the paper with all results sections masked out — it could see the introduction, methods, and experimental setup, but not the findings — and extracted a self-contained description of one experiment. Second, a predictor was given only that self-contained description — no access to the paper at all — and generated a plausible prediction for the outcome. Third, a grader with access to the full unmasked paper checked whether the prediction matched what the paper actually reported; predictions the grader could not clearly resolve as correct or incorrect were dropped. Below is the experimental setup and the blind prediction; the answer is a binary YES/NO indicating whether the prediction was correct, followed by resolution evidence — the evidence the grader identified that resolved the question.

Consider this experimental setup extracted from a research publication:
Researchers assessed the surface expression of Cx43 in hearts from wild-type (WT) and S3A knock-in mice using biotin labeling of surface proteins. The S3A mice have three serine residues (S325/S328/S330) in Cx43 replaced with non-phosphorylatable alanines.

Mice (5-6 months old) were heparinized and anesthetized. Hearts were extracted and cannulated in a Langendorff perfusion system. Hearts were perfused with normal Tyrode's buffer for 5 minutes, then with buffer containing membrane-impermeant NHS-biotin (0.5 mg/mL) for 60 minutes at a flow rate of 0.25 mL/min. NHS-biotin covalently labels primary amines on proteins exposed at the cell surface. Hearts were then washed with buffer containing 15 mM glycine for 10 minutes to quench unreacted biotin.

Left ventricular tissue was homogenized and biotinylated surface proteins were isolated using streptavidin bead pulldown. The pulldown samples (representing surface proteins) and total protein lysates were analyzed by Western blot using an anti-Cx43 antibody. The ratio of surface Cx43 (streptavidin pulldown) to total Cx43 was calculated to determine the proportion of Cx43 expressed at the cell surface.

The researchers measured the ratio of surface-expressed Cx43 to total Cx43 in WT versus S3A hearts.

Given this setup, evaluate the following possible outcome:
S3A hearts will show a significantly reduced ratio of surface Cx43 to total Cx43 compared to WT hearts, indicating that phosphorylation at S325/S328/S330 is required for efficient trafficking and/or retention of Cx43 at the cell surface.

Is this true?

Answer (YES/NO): NO